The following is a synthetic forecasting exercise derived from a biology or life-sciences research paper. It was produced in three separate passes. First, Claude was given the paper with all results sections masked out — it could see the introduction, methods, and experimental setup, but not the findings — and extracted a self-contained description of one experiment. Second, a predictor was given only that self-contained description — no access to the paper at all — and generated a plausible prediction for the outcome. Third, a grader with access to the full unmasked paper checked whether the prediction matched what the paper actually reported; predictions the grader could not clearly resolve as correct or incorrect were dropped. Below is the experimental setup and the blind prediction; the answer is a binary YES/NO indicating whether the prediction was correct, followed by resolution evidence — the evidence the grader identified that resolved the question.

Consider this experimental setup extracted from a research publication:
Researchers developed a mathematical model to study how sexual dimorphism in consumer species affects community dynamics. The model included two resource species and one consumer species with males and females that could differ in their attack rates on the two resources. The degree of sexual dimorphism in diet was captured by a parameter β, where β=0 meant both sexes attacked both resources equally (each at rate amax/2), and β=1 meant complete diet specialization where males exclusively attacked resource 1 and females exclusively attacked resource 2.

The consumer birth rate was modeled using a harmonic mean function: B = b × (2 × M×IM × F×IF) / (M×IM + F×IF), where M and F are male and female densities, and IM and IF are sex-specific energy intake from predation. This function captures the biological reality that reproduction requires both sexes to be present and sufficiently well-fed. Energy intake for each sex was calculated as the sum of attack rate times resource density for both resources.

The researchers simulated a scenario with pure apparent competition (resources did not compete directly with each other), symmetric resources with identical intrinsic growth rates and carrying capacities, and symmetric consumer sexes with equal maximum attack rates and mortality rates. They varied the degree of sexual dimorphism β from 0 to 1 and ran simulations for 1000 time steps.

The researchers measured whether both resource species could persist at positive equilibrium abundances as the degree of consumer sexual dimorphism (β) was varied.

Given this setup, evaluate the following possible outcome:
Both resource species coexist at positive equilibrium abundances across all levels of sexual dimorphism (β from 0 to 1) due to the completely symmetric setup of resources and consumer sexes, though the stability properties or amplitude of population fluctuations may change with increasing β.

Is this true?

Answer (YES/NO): YES